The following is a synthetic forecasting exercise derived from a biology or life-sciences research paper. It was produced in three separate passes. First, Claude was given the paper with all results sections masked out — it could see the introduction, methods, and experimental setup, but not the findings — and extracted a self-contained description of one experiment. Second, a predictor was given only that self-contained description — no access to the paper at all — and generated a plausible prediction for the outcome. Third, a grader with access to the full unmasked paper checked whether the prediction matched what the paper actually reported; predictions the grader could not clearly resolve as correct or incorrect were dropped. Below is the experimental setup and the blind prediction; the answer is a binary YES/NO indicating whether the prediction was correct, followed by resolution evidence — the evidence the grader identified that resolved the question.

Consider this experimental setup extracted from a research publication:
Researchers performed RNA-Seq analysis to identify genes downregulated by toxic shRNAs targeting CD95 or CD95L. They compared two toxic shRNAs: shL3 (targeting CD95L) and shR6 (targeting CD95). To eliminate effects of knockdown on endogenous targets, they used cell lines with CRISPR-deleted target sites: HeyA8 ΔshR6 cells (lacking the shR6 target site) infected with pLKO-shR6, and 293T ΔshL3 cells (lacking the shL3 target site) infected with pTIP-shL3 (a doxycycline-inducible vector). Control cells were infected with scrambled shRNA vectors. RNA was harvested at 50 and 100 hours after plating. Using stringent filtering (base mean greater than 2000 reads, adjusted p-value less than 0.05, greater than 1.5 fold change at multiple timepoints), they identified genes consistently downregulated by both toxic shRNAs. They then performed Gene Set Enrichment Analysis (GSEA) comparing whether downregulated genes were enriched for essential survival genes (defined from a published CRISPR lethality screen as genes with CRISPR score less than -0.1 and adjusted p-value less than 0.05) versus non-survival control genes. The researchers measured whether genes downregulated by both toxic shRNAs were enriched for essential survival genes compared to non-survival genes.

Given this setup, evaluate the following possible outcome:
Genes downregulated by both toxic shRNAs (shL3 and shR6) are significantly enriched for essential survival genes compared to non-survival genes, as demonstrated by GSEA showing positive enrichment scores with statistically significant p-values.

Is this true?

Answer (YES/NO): YES